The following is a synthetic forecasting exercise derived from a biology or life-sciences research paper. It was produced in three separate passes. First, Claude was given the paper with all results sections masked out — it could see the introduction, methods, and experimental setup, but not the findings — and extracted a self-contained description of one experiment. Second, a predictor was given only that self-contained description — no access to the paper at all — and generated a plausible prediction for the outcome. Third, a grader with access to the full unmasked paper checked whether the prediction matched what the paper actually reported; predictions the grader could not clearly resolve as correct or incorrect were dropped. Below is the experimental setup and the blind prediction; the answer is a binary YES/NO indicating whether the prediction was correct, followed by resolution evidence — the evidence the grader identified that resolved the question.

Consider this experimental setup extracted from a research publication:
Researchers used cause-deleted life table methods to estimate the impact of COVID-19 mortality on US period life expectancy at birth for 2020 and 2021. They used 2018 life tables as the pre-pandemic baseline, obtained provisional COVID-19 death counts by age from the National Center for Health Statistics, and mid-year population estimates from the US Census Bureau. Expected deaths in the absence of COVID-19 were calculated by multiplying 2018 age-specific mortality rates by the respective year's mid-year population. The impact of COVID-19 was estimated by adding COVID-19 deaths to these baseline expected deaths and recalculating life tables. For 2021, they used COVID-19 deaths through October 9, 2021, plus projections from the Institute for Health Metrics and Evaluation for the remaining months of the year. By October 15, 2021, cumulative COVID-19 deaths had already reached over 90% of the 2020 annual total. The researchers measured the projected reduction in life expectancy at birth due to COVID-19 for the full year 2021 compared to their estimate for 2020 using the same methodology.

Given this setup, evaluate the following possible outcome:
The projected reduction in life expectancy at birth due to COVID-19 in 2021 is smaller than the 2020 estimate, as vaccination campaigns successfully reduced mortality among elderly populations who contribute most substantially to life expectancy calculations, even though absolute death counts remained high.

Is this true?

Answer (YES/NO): NO